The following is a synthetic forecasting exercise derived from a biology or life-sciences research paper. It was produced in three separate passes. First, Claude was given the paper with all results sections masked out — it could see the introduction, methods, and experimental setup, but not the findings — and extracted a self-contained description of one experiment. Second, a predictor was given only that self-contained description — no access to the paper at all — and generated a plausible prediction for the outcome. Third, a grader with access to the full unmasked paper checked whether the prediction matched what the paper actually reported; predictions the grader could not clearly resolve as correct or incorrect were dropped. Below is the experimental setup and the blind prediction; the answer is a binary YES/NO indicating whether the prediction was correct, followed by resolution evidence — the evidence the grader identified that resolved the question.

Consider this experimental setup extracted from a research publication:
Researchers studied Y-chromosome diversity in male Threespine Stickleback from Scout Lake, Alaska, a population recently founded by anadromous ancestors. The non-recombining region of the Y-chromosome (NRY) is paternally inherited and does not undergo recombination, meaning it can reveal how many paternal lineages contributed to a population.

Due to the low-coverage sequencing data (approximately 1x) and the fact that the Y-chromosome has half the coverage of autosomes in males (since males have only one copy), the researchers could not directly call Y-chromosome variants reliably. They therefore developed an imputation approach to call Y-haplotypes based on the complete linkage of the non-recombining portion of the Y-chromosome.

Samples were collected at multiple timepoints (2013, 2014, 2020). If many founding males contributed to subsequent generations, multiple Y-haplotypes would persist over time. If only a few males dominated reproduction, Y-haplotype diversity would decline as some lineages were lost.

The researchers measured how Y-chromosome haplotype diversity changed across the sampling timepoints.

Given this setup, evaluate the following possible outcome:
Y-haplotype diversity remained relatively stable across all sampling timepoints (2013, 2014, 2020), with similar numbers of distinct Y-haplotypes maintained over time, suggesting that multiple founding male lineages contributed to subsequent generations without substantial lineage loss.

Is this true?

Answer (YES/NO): NO